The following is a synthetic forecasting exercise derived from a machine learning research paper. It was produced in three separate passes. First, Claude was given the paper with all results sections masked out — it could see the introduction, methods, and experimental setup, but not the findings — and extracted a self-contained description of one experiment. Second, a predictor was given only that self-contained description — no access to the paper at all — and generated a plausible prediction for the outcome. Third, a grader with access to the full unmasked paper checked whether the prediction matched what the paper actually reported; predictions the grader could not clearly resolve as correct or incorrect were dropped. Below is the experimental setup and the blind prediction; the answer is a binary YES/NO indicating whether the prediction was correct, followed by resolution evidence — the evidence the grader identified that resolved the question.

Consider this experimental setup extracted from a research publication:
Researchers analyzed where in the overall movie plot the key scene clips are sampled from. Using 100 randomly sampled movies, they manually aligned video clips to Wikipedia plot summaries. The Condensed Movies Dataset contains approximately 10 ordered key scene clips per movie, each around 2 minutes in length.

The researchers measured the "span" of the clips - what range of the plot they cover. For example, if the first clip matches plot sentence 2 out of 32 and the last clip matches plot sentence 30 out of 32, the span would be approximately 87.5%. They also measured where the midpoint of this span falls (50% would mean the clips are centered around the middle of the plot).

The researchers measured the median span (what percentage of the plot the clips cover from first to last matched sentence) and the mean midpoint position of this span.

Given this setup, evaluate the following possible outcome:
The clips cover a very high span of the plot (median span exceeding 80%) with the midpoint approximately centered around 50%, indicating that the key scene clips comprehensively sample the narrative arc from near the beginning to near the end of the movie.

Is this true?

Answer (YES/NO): YES